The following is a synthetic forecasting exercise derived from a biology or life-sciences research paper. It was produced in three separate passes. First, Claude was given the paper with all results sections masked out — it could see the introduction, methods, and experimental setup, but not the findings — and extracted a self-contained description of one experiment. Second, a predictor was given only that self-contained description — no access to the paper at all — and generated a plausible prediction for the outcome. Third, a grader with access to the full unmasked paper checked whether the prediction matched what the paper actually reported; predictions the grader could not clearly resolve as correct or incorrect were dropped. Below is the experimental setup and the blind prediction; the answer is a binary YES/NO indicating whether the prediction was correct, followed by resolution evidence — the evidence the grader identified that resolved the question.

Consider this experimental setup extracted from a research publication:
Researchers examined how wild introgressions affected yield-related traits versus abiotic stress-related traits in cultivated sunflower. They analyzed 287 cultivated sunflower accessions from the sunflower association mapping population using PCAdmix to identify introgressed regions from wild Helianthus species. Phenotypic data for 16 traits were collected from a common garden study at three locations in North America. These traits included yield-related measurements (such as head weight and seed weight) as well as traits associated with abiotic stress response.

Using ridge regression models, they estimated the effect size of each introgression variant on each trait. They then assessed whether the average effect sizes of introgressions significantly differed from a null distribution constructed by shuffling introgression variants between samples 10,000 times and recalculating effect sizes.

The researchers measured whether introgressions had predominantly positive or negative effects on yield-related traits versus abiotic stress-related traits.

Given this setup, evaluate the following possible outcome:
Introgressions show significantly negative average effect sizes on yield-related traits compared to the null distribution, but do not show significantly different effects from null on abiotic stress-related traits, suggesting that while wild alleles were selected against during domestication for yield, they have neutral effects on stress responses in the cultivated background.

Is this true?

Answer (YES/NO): NO